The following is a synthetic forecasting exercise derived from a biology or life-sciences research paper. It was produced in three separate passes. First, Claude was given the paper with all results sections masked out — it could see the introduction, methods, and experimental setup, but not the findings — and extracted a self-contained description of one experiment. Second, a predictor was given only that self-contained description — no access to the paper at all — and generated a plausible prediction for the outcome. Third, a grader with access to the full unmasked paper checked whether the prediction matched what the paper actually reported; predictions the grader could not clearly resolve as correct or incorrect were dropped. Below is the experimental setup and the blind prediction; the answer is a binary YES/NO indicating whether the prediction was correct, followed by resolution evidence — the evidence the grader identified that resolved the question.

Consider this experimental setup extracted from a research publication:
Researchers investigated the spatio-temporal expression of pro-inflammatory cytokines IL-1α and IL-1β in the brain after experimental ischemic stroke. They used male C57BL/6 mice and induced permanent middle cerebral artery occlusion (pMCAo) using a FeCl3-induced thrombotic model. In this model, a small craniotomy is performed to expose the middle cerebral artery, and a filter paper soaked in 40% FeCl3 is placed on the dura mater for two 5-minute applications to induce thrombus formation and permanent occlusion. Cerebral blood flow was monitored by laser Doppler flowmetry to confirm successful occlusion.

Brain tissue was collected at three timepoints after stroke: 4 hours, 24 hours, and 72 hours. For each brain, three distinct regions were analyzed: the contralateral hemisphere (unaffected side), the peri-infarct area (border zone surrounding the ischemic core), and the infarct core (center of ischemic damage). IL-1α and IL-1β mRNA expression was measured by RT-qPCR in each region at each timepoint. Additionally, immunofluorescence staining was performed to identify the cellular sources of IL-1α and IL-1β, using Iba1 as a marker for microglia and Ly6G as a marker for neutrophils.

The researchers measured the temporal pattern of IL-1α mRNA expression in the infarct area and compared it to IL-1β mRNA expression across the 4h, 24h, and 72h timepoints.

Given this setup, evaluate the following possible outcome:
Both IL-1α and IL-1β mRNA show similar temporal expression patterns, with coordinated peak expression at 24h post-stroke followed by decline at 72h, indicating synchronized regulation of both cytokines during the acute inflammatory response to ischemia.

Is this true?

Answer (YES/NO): NO